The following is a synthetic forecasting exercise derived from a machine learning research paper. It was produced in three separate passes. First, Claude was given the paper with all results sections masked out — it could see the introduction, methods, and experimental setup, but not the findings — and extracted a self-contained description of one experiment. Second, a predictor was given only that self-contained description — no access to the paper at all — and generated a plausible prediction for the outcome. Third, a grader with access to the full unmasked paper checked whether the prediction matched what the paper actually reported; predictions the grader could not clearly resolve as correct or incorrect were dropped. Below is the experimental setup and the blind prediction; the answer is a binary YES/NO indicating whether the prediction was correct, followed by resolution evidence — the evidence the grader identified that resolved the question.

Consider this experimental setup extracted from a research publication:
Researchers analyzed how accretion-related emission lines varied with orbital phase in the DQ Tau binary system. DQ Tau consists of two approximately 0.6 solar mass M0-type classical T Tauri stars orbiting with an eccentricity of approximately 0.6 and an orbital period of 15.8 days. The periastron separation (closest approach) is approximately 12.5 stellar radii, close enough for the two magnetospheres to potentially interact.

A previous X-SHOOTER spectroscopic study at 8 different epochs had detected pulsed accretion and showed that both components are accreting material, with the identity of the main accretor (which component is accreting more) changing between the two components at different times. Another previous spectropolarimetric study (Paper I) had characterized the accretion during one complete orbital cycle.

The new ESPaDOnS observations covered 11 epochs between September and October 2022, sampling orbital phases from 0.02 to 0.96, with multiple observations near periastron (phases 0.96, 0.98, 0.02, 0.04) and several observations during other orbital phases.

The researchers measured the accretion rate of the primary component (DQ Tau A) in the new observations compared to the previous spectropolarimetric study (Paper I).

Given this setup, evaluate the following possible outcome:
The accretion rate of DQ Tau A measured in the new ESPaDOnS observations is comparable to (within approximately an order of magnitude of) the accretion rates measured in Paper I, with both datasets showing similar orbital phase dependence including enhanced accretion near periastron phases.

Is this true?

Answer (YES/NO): NO